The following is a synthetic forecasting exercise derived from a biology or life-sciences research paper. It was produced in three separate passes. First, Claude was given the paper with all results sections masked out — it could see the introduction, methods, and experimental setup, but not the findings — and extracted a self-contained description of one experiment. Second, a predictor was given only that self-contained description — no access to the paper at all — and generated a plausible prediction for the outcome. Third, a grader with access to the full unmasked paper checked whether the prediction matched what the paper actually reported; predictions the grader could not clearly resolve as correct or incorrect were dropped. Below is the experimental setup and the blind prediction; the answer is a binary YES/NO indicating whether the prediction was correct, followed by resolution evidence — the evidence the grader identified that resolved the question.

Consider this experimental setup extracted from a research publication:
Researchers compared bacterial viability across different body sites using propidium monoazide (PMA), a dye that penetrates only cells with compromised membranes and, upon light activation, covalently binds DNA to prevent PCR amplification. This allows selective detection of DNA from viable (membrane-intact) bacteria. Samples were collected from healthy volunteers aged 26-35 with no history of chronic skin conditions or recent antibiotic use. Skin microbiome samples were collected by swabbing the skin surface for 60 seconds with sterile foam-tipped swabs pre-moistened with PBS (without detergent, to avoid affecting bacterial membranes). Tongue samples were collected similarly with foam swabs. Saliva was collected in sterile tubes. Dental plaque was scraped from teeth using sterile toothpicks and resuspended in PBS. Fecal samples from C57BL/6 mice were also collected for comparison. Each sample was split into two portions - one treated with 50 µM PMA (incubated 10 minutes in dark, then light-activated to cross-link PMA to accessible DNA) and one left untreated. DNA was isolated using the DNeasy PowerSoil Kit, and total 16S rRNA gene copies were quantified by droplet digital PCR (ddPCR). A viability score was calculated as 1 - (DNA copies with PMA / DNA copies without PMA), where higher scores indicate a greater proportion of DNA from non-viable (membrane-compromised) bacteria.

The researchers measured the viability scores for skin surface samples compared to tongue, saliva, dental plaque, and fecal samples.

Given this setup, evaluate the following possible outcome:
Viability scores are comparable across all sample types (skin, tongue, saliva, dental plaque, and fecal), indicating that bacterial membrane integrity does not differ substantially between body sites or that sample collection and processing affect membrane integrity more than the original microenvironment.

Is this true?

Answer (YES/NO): NO